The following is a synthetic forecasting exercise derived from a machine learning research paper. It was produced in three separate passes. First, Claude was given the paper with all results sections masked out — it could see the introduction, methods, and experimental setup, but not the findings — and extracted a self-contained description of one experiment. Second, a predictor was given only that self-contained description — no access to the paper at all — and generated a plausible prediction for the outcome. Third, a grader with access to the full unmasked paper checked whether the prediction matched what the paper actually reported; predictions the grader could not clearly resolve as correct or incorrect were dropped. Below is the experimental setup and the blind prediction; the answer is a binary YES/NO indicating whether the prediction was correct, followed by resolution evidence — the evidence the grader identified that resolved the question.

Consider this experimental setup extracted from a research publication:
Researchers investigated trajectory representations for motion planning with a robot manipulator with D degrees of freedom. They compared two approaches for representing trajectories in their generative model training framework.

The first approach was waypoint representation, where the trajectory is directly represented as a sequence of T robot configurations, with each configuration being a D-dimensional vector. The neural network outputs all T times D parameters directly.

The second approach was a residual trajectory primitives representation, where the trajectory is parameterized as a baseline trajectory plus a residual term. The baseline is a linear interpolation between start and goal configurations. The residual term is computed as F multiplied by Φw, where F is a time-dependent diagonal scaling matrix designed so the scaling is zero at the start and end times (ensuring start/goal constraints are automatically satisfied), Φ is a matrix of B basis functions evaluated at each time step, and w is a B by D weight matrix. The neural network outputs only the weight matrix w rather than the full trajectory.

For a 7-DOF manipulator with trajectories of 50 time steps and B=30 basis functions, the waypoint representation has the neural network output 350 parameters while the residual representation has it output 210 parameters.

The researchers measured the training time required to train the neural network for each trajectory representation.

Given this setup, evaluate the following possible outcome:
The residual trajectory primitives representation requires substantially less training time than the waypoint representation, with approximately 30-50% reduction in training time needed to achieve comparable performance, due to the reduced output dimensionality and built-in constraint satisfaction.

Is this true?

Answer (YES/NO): NO